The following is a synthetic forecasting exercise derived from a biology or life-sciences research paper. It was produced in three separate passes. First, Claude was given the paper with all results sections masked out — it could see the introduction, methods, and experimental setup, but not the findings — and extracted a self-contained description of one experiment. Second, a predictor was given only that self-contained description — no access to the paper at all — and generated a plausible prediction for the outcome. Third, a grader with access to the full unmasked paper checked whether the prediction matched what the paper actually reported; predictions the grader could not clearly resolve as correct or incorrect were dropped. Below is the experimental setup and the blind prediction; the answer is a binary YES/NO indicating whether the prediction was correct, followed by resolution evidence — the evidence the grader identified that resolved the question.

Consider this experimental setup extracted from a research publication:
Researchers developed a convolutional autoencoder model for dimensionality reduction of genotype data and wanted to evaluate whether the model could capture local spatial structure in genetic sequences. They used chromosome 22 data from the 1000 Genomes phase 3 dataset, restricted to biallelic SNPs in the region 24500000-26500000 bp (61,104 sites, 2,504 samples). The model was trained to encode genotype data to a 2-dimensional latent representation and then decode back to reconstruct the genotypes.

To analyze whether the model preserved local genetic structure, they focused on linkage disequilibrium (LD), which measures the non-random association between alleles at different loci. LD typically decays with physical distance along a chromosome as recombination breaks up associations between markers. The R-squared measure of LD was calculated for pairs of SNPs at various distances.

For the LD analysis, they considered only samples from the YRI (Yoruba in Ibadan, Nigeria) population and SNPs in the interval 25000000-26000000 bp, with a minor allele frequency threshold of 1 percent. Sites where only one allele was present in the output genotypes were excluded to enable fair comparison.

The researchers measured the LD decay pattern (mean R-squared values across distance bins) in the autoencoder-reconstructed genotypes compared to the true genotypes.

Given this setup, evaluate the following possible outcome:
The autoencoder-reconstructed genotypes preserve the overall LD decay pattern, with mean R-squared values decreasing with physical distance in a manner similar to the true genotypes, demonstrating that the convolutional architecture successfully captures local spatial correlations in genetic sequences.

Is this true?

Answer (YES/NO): YES